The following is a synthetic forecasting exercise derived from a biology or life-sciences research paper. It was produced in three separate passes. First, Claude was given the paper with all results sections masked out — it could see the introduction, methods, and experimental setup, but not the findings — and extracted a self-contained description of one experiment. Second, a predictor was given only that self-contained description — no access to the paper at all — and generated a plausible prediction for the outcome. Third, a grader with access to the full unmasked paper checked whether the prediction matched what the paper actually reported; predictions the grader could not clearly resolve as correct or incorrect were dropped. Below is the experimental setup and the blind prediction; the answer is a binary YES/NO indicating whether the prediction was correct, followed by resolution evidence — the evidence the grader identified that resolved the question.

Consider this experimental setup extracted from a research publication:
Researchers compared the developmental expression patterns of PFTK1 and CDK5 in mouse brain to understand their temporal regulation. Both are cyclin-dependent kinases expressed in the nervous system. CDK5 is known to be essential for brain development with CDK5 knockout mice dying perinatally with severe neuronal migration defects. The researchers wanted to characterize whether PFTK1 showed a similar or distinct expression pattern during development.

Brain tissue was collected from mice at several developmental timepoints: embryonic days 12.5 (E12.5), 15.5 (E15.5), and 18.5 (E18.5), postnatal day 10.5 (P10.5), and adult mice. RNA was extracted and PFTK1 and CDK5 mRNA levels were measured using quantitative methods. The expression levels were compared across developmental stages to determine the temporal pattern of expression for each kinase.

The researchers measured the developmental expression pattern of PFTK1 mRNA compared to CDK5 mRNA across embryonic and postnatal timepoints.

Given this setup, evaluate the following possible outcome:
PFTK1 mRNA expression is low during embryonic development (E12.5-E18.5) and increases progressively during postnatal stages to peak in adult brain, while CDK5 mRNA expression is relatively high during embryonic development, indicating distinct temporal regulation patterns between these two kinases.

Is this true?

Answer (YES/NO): YES